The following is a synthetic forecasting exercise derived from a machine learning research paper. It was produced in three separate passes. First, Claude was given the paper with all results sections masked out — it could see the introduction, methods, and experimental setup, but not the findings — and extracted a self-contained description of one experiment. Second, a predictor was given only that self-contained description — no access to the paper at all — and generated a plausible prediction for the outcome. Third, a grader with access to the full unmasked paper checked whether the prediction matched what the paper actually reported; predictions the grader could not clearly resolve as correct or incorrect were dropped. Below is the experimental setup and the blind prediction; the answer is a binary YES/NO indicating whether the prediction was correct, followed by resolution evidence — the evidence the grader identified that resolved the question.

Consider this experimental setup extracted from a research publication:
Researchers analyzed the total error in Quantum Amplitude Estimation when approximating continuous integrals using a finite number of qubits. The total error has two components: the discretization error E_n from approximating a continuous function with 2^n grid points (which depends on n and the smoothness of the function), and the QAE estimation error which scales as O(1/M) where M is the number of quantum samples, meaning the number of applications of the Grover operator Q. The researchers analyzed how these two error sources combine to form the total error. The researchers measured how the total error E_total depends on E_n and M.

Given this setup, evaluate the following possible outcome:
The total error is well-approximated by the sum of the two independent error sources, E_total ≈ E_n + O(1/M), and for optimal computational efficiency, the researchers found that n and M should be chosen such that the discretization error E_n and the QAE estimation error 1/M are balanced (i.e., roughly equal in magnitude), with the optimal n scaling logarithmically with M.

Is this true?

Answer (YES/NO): NO